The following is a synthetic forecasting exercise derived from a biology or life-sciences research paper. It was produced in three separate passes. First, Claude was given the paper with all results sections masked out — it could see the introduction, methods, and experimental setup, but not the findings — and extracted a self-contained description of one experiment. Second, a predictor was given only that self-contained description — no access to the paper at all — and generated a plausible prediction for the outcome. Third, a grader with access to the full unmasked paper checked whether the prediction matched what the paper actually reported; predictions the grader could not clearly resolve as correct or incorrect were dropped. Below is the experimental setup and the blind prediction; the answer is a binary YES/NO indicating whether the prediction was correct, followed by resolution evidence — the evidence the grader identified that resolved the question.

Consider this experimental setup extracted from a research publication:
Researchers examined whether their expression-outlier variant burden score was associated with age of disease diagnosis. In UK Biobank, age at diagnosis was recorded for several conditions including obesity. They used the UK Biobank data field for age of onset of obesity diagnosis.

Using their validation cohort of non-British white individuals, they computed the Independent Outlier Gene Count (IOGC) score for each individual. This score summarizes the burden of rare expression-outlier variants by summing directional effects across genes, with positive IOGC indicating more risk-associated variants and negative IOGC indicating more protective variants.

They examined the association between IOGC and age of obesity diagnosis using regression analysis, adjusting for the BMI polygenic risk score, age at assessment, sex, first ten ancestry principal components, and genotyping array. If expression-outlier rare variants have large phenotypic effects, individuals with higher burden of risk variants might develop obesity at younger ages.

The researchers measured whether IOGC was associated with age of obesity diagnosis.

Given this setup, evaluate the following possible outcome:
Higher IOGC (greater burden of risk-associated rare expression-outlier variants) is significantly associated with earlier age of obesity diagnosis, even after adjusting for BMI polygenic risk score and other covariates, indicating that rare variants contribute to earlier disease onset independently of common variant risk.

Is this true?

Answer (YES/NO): NO